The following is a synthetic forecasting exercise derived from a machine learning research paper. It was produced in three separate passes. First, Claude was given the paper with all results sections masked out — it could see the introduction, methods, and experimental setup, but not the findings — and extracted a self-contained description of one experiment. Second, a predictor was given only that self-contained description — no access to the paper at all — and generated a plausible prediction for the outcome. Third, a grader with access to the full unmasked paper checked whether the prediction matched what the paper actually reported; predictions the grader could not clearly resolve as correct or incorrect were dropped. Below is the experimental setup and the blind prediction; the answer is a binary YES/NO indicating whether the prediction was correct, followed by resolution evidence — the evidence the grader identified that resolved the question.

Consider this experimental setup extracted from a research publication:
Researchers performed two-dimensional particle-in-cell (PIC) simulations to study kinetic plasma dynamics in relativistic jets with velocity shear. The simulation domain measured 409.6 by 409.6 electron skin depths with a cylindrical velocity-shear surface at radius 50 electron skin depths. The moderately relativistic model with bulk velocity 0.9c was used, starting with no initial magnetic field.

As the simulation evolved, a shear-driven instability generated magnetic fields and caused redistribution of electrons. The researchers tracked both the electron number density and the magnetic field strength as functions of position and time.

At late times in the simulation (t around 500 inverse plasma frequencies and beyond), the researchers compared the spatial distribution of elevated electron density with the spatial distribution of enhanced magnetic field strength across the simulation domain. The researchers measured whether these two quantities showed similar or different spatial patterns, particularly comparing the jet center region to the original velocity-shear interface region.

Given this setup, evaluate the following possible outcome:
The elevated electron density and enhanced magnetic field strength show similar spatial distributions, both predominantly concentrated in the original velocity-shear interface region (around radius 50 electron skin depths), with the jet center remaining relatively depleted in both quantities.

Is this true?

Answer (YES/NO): NO